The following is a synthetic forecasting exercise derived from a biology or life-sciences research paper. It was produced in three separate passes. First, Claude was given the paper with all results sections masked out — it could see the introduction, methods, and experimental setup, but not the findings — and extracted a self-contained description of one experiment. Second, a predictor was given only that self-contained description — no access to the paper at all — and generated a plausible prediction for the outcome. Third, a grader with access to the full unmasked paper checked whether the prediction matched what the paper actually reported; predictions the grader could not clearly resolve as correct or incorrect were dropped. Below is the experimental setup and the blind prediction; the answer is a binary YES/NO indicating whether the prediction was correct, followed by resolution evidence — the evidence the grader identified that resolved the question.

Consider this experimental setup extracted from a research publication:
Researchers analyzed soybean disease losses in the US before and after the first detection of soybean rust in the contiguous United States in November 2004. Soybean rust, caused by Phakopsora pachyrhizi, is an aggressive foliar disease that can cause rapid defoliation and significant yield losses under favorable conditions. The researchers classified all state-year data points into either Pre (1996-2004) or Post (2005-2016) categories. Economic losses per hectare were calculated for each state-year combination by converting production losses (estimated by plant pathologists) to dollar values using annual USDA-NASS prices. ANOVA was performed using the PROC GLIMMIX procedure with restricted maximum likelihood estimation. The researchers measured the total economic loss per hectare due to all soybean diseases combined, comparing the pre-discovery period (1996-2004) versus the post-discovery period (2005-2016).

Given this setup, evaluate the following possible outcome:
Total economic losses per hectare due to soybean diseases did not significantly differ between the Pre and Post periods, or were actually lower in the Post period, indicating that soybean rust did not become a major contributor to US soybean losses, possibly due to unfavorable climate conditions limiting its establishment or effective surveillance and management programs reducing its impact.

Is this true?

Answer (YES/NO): NO